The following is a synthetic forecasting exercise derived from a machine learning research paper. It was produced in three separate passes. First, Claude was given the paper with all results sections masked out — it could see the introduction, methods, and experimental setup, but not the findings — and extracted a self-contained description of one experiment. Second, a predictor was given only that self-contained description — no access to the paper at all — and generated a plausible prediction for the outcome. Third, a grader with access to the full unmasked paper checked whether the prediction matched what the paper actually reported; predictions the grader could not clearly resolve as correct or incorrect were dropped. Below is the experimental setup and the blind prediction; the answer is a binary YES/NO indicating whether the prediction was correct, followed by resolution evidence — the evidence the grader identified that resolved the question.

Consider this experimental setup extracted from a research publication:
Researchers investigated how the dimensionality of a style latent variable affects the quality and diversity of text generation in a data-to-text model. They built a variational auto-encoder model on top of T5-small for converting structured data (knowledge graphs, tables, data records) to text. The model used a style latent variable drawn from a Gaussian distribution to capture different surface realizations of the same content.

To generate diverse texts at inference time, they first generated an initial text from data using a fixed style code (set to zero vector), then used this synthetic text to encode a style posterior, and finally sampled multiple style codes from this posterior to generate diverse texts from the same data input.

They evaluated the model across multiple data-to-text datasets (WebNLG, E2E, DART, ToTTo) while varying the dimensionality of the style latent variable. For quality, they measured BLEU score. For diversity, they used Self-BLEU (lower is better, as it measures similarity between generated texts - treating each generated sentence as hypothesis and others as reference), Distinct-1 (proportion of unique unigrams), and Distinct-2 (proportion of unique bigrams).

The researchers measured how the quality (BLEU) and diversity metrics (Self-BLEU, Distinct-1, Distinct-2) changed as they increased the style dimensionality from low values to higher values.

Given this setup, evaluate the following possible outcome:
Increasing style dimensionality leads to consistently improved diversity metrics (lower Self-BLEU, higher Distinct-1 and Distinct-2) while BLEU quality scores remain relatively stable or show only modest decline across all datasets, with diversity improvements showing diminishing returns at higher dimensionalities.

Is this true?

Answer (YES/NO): NO